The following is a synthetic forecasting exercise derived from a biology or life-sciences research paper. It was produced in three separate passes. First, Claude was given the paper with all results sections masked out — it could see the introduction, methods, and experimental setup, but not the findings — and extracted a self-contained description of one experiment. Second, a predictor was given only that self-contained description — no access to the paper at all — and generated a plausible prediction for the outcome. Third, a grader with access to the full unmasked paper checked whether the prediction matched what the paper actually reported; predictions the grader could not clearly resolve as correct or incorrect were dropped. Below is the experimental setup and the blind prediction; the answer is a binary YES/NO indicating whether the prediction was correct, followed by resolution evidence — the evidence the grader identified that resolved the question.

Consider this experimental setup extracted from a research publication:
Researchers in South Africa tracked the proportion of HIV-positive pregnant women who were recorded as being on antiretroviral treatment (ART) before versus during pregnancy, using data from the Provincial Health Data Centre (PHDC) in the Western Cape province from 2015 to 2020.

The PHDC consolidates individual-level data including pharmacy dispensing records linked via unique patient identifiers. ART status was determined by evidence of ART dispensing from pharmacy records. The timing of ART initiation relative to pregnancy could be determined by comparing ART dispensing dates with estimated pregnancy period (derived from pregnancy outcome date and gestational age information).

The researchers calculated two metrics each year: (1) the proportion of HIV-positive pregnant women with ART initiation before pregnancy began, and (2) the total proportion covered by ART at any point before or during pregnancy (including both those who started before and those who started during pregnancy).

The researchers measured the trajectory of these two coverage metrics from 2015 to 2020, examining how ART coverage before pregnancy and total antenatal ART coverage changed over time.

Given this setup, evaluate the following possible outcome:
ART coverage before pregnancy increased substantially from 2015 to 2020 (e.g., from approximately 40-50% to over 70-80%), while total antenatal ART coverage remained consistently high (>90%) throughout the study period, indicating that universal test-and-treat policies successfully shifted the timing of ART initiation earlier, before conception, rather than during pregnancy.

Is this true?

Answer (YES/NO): YES